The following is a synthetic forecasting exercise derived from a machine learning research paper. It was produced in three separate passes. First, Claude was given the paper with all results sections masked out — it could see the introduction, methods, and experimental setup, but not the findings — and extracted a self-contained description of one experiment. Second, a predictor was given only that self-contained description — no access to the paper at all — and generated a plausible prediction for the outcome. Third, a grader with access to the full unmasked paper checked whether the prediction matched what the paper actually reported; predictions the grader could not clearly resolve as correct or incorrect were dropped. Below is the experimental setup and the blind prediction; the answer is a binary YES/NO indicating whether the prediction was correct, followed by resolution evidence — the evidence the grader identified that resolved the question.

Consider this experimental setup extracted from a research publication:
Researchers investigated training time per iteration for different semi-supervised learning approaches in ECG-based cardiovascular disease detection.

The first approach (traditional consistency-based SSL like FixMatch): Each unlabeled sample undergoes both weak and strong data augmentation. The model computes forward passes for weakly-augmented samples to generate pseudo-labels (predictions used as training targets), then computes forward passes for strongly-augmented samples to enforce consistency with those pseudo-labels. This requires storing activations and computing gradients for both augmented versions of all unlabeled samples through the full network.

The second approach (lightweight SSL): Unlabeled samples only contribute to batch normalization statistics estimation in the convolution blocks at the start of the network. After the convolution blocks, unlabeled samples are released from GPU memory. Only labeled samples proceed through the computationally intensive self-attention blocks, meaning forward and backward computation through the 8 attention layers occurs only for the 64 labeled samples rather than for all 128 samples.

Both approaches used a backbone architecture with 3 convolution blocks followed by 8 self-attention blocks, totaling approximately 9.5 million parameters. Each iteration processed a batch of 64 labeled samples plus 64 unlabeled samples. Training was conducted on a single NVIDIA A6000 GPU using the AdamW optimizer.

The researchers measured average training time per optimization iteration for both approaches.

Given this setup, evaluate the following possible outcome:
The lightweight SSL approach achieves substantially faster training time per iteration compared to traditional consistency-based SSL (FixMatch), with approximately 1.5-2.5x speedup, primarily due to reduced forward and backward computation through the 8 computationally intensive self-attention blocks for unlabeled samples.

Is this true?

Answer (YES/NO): YES